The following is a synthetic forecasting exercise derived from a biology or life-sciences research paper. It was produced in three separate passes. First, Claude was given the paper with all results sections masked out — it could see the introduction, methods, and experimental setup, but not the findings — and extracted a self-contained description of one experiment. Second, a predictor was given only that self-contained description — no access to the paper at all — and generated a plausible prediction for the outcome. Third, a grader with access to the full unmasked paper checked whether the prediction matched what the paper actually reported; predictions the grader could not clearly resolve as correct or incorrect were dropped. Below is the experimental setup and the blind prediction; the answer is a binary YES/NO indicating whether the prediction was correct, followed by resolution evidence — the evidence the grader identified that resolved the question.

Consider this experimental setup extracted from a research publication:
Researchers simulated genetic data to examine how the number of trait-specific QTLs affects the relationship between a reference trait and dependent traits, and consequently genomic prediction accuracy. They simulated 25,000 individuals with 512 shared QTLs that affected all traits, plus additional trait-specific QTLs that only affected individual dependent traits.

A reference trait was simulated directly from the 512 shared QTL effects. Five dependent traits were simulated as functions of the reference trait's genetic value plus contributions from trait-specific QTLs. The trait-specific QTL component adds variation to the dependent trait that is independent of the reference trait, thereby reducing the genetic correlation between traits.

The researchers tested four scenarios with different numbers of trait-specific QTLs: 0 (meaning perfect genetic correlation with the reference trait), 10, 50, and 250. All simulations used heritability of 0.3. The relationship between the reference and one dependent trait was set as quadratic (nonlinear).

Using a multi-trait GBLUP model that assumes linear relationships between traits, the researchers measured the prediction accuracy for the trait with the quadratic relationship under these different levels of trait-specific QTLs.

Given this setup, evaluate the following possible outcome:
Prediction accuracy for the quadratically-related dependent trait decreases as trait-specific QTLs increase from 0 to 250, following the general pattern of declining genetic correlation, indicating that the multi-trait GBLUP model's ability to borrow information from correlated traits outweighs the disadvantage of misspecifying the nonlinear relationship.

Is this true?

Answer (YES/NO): NO